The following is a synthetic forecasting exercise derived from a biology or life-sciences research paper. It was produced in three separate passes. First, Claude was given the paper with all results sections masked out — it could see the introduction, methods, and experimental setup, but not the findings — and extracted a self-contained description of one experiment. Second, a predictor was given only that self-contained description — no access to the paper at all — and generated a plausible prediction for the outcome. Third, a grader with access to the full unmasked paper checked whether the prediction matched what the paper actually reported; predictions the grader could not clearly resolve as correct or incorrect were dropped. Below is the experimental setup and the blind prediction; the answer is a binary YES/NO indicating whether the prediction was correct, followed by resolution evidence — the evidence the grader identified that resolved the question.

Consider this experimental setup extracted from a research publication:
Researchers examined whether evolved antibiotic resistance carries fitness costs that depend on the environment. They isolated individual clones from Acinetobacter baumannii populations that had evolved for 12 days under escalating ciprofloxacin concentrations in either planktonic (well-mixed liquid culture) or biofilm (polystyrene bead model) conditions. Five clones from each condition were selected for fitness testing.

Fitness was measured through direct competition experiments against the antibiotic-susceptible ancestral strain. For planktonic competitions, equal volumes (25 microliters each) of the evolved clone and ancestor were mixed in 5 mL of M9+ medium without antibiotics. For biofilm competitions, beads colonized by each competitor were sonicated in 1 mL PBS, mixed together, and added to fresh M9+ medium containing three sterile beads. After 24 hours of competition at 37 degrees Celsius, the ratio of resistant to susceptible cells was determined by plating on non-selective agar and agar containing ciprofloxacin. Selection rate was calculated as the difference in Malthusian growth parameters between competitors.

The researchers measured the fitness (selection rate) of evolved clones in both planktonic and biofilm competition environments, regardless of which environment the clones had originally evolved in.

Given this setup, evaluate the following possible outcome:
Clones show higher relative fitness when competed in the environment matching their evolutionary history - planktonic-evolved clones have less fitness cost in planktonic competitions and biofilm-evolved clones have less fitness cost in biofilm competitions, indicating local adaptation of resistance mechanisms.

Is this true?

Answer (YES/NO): NO